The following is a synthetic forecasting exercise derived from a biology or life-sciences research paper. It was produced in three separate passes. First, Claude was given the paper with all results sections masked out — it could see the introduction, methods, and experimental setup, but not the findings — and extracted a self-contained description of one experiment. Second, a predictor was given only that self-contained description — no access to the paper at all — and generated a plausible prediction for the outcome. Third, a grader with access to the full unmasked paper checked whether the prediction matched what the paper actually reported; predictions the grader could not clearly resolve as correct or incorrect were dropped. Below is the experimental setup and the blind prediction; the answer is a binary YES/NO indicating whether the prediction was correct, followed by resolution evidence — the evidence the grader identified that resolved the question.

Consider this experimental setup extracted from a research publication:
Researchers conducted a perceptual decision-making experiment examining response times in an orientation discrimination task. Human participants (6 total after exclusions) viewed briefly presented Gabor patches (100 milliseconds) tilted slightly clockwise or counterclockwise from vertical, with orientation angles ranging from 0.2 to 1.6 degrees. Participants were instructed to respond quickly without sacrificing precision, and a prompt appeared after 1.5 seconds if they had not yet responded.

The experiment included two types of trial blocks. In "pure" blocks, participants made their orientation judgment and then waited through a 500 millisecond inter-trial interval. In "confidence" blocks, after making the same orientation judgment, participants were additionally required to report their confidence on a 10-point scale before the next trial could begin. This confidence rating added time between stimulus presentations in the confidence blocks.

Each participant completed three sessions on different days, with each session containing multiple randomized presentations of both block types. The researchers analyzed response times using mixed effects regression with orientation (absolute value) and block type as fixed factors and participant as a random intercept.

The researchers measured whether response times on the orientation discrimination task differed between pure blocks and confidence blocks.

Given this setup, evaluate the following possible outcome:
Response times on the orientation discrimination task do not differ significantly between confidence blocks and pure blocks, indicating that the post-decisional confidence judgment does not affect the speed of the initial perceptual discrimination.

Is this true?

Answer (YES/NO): NO